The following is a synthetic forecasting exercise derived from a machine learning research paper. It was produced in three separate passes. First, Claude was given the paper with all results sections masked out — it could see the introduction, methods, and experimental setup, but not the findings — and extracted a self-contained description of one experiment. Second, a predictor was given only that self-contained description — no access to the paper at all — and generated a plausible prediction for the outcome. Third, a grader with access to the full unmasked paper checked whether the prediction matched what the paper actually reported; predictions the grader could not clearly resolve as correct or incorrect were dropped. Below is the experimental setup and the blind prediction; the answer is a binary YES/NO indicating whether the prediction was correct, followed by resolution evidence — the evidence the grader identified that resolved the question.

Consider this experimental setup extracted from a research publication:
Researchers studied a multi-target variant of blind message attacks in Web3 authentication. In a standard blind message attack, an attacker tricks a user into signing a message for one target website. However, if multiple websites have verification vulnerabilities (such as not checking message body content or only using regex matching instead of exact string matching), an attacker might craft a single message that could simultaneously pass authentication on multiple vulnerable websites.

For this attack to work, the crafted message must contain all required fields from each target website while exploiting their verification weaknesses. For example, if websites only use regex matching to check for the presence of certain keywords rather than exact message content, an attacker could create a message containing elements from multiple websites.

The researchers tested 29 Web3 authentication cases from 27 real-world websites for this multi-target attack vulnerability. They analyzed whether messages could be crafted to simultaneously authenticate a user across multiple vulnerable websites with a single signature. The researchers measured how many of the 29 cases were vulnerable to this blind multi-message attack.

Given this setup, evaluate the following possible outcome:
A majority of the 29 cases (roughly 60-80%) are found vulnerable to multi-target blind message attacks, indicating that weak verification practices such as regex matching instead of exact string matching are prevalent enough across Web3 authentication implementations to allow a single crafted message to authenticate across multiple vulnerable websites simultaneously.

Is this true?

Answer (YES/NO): NO